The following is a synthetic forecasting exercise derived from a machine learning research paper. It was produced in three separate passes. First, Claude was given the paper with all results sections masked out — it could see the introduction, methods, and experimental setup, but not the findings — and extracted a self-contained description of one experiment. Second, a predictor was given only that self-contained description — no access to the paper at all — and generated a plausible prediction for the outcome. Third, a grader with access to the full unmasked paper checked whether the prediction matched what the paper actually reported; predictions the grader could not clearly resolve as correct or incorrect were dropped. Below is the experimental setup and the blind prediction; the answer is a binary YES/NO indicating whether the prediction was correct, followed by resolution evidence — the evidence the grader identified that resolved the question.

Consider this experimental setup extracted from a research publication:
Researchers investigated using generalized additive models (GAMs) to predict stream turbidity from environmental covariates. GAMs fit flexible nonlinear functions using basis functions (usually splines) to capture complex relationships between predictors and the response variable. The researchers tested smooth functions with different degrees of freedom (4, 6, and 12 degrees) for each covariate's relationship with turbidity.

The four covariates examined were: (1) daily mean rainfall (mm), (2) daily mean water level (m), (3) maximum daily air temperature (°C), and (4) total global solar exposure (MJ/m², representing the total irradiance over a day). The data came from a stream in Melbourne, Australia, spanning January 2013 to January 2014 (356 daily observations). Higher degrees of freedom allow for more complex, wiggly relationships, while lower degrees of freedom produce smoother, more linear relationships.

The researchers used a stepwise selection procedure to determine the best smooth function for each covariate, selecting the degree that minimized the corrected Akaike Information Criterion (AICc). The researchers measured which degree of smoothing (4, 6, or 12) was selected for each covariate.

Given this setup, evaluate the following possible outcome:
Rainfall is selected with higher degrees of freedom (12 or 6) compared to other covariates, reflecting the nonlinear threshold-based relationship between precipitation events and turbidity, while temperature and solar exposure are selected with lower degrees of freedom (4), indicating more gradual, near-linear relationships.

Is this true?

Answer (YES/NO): NO